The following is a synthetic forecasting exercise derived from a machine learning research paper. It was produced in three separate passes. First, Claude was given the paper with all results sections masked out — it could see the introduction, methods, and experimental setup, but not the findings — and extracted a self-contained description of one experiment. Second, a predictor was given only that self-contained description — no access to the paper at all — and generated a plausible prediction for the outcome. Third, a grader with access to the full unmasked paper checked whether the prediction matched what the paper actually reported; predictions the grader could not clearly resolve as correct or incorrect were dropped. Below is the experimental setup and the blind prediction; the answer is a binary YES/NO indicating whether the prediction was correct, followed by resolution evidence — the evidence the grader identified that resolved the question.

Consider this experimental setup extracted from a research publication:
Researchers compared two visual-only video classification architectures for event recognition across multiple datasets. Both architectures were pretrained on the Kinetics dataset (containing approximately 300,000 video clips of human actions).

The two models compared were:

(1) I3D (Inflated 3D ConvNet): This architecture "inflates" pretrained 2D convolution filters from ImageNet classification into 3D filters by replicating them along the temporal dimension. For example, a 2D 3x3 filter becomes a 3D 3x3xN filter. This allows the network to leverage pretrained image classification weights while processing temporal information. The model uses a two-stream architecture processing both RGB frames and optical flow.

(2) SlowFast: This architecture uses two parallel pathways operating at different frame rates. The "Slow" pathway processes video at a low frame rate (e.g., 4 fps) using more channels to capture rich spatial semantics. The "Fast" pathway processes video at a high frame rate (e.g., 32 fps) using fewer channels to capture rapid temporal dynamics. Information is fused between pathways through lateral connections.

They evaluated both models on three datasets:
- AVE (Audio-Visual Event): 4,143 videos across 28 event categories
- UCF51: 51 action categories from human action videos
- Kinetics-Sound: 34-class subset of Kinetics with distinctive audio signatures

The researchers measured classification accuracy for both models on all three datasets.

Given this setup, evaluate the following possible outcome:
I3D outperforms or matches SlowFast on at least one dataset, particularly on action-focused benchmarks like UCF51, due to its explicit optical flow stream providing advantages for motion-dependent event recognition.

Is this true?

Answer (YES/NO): NO